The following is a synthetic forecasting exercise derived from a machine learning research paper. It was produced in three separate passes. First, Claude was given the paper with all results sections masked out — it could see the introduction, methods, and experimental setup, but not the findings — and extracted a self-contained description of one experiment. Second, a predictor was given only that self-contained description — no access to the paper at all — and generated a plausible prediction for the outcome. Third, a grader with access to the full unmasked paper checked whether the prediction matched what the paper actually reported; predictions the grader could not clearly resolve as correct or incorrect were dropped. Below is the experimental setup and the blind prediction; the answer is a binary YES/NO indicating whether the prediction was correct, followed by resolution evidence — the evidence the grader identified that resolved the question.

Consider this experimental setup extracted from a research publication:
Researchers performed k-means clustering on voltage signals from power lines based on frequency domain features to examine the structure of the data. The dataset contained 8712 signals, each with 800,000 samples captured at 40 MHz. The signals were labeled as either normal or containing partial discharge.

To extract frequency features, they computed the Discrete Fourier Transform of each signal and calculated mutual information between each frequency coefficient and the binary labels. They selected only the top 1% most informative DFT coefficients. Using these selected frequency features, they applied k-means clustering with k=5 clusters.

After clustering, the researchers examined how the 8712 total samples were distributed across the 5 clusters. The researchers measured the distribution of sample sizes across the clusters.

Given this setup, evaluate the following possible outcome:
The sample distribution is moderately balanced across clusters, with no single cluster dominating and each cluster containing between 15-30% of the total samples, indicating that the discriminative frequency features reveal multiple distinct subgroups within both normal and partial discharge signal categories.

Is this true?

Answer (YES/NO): NO